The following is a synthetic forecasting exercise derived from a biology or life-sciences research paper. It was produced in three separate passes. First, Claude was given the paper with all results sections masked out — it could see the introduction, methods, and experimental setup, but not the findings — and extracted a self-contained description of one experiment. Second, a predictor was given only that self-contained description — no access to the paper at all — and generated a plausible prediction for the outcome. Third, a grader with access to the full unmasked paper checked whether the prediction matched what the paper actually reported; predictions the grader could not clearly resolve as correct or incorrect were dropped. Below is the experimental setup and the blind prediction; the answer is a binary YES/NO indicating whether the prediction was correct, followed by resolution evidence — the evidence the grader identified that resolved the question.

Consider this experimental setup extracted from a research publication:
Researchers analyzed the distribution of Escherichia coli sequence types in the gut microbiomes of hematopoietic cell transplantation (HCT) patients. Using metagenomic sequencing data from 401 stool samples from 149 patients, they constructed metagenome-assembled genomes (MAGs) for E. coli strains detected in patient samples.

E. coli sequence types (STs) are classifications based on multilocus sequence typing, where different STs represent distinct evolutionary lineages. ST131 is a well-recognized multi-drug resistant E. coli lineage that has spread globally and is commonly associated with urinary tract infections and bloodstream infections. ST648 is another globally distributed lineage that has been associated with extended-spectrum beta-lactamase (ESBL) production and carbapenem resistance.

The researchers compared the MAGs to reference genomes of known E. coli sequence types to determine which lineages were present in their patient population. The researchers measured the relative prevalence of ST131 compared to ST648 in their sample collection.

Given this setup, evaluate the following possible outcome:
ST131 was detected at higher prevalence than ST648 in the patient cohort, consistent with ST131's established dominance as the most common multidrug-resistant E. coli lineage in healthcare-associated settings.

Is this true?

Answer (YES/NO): YES